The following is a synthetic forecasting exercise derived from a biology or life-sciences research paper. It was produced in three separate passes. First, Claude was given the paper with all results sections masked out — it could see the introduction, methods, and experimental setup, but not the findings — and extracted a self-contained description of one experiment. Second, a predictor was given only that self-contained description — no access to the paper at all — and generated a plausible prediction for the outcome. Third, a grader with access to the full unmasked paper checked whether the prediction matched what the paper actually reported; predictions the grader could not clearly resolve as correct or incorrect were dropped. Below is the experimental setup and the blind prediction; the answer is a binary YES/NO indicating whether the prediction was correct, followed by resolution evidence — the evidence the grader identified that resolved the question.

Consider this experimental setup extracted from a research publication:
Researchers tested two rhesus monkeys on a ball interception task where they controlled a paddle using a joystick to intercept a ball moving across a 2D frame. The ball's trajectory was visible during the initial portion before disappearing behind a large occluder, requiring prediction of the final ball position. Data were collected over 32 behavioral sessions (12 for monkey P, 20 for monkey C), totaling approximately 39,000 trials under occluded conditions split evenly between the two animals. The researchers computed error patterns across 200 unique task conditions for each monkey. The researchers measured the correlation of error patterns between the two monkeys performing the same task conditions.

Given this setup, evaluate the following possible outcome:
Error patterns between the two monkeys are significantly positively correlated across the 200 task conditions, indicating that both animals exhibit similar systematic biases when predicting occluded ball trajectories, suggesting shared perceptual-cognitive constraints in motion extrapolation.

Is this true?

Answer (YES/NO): YES